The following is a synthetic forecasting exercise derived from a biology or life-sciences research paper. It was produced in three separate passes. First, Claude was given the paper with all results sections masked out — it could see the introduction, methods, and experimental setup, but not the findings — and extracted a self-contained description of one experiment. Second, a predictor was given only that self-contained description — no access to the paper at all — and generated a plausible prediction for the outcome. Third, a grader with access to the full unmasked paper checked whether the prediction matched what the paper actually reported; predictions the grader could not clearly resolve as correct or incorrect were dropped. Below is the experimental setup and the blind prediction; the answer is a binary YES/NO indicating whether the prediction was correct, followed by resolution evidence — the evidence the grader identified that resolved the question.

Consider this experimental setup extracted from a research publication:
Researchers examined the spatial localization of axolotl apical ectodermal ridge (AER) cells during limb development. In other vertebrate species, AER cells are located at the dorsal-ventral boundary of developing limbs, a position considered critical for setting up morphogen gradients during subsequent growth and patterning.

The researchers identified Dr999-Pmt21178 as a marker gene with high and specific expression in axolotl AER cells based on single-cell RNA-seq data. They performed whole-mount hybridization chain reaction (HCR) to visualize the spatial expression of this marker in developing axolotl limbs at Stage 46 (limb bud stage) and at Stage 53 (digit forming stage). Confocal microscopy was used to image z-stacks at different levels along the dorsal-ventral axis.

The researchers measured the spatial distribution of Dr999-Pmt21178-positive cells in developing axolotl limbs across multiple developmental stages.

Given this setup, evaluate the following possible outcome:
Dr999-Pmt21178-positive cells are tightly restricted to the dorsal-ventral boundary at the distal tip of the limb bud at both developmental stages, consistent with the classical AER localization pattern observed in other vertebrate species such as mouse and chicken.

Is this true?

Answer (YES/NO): NO